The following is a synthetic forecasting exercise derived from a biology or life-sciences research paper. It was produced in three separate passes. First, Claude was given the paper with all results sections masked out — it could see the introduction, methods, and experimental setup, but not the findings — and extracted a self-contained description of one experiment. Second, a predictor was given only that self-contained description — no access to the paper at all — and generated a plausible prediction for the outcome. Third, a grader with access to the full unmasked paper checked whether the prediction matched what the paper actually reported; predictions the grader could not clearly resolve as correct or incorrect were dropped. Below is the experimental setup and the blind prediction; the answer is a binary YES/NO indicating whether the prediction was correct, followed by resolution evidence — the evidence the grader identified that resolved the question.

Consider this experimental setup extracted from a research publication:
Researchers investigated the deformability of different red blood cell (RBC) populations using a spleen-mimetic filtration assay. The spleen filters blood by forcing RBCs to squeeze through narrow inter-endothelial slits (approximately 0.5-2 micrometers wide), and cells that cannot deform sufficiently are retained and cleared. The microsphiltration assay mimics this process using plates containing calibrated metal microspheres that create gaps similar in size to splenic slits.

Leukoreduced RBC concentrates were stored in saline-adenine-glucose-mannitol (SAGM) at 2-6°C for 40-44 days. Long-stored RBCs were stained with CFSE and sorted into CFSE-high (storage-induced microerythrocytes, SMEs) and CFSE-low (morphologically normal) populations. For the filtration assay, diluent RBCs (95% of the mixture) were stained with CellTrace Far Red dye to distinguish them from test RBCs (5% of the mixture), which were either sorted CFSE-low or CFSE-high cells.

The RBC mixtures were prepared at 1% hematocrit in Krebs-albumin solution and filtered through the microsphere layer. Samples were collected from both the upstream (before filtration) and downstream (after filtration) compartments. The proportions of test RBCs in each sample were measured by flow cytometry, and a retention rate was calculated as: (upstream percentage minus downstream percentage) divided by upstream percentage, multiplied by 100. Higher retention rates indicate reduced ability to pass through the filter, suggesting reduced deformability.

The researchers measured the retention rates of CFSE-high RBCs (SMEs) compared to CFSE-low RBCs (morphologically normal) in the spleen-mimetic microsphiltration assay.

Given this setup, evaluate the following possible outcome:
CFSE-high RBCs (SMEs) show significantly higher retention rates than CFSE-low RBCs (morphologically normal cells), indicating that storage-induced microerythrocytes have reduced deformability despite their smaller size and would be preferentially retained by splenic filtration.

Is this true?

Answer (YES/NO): YES